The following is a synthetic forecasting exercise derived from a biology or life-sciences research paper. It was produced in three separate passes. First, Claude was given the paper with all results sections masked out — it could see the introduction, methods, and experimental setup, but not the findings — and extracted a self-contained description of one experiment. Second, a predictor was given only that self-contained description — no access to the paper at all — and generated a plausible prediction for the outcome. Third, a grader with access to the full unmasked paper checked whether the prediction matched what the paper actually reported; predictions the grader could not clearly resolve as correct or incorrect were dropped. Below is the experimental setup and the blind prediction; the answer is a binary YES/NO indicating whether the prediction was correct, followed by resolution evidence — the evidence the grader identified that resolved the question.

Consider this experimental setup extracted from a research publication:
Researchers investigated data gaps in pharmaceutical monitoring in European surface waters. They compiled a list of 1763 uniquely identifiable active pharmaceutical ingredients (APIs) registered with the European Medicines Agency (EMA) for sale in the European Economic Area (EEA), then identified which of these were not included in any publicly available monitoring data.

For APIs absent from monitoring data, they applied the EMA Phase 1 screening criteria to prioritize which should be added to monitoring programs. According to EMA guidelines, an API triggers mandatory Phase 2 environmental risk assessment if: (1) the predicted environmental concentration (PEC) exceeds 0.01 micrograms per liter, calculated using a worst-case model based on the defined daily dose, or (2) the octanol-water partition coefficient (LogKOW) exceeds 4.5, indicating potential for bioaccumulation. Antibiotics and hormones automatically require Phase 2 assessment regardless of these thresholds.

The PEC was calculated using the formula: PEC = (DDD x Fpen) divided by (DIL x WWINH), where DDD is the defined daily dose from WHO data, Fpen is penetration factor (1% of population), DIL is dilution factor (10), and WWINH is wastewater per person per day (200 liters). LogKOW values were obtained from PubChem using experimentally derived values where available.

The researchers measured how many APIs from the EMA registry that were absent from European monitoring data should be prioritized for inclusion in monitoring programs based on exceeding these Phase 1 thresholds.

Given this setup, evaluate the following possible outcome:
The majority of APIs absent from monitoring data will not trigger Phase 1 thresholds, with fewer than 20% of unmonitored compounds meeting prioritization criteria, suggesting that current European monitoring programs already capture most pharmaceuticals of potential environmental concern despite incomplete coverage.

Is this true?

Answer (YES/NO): NO